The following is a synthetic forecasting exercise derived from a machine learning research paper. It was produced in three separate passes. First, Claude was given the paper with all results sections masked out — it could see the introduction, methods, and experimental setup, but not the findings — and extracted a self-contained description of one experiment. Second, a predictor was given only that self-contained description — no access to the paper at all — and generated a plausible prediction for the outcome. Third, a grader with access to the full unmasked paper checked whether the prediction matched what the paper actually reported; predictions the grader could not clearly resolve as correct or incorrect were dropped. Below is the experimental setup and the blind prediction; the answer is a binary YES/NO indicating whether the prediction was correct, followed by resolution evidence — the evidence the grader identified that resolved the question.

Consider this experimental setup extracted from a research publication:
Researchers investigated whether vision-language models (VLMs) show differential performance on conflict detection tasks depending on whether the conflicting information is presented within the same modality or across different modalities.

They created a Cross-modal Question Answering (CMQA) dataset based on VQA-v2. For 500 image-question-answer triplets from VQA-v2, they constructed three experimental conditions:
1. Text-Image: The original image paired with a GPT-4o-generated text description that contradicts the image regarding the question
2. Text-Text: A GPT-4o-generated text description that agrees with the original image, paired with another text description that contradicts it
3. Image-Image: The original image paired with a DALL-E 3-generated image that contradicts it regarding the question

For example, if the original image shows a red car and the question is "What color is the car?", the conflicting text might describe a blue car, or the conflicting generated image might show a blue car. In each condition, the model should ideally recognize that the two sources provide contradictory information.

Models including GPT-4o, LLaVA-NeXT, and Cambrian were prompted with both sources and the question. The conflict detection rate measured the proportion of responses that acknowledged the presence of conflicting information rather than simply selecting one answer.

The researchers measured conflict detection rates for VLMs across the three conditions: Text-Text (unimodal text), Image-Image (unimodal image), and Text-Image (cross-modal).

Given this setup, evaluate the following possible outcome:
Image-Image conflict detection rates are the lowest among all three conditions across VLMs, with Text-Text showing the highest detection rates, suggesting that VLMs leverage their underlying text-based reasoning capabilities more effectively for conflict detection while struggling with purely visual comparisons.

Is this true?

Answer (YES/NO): NO